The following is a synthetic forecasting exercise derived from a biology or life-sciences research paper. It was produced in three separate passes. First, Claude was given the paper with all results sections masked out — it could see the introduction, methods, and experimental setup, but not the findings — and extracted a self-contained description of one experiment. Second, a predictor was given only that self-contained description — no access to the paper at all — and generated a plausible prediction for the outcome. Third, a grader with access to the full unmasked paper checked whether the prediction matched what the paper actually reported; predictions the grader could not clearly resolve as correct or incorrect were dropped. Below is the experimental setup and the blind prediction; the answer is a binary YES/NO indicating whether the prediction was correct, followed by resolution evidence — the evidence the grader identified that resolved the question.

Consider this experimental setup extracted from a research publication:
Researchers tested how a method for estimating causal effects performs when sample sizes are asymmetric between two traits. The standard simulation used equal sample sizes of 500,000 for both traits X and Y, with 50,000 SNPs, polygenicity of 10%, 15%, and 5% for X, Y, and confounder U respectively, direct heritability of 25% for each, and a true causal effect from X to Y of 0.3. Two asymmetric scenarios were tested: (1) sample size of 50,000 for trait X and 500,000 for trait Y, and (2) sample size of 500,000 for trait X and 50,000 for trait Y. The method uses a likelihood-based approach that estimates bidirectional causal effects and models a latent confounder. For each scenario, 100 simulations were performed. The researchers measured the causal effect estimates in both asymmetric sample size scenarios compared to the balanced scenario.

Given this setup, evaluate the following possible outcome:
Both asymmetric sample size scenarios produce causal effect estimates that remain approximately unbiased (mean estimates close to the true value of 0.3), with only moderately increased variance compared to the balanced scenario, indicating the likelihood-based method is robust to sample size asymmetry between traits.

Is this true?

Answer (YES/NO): NO